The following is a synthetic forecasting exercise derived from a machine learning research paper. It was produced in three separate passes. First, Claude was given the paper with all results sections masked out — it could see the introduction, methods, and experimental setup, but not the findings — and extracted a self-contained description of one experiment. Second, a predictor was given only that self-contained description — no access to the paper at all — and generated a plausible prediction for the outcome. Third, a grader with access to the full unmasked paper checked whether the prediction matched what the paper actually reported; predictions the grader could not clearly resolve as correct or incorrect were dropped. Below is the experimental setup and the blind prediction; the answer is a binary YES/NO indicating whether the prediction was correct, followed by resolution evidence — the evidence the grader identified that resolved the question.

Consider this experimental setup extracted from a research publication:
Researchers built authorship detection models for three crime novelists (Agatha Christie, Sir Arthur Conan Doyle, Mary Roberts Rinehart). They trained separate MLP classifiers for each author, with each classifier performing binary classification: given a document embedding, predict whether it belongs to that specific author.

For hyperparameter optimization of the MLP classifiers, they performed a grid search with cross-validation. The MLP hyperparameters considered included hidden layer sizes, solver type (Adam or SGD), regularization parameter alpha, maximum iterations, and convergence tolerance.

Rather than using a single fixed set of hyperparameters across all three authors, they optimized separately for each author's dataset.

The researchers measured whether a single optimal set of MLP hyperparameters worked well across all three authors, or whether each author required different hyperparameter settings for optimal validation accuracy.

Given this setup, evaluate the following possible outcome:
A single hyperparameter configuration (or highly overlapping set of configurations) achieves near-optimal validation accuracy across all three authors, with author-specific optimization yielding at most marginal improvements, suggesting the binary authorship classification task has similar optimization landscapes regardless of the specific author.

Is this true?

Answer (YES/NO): NO